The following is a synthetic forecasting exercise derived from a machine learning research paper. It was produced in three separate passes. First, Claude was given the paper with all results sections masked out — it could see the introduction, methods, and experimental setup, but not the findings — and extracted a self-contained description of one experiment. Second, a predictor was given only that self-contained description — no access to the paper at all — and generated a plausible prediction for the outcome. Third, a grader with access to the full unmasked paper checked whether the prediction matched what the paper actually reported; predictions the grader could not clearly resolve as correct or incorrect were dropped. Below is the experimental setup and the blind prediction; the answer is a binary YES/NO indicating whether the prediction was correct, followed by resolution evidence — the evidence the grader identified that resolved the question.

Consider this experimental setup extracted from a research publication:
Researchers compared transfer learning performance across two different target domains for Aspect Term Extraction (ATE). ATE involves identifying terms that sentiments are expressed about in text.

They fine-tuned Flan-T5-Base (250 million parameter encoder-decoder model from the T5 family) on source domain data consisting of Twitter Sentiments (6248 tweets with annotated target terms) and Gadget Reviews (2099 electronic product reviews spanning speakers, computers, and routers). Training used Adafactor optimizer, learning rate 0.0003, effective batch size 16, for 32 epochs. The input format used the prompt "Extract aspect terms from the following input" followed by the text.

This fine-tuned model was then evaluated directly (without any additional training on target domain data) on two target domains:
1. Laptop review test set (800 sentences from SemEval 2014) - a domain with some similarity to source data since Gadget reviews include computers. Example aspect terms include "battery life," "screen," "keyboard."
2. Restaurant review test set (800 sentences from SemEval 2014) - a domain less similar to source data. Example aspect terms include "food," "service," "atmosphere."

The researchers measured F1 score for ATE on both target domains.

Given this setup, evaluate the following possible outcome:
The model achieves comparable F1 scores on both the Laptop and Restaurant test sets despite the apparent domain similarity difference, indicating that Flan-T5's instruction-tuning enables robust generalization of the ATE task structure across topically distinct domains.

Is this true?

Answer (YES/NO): YES